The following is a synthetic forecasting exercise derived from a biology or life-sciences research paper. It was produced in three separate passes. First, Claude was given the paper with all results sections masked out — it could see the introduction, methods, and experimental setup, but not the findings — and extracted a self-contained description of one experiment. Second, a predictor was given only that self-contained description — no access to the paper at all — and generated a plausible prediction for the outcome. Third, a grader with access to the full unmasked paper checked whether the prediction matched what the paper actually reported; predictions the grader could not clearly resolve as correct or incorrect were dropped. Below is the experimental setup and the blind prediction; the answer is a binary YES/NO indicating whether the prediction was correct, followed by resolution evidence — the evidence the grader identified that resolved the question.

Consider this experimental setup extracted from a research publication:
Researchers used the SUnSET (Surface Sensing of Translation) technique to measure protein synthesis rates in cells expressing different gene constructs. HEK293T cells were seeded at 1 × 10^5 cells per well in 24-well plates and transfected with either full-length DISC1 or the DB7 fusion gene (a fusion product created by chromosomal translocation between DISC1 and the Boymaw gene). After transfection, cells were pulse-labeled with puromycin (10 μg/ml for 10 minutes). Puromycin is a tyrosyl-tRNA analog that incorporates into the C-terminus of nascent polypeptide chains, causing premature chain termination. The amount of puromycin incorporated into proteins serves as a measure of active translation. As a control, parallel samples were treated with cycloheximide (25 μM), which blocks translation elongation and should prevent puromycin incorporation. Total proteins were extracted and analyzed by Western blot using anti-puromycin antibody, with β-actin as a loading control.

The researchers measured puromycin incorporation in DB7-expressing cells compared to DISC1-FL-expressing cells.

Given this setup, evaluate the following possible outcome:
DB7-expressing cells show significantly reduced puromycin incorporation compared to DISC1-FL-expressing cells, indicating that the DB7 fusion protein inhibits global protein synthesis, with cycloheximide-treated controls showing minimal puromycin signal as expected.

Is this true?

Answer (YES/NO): YES